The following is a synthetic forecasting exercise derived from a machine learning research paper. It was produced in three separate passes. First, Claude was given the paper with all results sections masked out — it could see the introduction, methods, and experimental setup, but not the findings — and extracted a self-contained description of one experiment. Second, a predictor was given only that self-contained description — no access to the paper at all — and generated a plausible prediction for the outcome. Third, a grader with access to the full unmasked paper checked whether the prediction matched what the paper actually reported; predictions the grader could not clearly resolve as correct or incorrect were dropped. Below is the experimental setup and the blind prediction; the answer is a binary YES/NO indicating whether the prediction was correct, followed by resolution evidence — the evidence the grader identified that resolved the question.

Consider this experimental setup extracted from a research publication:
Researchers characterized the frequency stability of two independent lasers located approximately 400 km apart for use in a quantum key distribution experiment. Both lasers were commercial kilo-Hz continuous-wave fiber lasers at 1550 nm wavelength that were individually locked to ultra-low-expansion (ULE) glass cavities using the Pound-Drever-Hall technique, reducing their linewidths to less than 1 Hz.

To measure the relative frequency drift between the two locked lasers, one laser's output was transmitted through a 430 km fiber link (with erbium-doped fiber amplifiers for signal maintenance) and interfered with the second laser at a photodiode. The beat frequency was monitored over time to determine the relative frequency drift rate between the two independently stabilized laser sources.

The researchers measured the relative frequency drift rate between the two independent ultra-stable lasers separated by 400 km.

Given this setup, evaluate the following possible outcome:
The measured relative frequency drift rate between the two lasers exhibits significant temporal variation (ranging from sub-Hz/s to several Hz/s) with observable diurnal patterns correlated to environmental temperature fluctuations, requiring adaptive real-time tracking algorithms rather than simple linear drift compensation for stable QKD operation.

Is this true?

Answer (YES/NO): NO